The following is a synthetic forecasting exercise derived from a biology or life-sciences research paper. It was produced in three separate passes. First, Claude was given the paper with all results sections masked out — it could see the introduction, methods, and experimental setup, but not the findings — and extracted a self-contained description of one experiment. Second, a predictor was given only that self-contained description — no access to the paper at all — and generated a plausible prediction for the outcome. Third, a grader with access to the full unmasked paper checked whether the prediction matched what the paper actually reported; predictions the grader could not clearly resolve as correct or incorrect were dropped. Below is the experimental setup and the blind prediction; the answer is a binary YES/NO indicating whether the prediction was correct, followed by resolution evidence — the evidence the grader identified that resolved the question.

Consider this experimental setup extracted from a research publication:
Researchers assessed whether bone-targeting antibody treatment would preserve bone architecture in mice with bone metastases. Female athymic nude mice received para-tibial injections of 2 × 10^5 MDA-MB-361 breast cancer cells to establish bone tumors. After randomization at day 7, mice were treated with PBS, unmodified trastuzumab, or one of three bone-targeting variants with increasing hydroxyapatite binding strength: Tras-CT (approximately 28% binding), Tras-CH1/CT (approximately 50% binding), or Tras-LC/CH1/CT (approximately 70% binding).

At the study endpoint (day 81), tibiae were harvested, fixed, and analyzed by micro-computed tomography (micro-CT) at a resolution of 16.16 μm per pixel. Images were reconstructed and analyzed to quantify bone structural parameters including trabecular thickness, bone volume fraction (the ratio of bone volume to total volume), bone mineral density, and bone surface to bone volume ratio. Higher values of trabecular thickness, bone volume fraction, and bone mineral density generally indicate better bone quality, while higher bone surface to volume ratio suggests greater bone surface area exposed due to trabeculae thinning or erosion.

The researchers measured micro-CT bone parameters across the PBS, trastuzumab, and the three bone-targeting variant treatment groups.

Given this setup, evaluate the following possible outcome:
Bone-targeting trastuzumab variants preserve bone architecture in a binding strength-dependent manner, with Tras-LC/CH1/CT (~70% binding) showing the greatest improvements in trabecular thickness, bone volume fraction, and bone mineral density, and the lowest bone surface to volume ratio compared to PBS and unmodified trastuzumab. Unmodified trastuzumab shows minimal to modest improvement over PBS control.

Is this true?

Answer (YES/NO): NO